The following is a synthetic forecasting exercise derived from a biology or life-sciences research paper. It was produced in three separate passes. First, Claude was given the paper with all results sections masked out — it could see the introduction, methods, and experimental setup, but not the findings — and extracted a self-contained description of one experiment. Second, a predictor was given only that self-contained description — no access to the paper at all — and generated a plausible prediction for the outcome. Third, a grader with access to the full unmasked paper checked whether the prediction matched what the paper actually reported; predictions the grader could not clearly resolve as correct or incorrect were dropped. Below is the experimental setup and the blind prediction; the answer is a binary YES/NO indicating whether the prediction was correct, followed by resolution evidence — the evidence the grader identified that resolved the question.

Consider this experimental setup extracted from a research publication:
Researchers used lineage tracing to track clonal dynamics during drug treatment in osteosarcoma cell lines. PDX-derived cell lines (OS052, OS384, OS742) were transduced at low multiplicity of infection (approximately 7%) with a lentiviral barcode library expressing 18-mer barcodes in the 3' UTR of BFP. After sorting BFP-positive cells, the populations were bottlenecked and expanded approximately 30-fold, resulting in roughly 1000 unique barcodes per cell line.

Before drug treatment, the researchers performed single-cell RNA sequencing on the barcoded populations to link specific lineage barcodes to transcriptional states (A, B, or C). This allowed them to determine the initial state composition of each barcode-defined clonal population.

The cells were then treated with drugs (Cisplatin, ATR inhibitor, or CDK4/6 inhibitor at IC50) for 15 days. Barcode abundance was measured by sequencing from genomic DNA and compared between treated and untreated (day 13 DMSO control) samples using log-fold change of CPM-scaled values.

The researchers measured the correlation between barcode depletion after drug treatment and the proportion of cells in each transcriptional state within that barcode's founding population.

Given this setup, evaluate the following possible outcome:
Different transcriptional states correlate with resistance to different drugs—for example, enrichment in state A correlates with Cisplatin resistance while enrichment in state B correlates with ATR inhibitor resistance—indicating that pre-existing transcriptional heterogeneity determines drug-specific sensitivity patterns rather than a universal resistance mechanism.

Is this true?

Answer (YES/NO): NO